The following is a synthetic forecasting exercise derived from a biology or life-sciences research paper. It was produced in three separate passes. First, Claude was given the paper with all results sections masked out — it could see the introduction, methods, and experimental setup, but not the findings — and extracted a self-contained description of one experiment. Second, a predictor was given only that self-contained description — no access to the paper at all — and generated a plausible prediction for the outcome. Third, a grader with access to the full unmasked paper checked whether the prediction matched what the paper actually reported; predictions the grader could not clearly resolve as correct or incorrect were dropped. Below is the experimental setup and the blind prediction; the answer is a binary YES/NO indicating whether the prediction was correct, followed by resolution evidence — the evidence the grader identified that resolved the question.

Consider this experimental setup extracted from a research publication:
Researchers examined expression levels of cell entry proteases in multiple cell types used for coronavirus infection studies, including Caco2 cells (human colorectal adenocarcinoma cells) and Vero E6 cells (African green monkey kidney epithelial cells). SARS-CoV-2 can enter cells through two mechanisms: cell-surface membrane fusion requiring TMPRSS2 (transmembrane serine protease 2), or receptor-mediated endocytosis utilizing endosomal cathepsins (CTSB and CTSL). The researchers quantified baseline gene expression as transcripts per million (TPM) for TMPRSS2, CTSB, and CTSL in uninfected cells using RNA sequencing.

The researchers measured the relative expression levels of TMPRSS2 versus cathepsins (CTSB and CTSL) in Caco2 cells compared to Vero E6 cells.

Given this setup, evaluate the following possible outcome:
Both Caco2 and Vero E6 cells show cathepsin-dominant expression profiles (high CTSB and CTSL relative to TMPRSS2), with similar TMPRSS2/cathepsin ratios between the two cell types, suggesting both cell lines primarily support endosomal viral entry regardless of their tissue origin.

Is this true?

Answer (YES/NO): NO